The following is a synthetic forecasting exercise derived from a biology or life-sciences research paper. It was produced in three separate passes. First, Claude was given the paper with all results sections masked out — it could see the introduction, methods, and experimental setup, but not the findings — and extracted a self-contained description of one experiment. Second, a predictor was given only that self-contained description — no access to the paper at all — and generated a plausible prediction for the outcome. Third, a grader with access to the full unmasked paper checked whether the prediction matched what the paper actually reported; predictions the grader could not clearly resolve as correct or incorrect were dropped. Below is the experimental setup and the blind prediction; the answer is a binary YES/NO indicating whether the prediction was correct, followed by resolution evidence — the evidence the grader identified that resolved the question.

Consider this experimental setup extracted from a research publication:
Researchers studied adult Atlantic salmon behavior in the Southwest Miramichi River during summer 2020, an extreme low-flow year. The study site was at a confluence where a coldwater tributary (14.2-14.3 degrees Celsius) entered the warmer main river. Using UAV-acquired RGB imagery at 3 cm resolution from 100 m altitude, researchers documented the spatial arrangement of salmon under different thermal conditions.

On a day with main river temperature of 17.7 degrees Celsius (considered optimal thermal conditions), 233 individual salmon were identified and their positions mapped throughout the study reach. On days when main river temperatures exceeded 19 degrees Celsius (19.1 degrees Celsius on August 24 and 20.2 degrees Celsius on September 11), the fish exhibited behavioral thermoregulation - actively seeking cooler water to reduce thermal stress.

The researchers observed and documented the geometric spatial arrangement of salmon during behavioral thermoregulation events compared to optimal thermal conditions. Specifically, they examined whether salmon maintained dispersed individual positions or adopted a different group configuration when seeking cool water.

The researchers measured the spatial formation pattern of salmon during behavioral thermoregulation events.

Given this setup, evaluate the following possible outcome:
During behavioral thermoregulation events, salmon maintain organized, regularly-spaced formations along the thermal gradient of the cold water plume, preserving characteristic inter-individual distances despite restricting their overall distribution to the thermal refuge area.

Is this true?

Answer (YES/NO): NO